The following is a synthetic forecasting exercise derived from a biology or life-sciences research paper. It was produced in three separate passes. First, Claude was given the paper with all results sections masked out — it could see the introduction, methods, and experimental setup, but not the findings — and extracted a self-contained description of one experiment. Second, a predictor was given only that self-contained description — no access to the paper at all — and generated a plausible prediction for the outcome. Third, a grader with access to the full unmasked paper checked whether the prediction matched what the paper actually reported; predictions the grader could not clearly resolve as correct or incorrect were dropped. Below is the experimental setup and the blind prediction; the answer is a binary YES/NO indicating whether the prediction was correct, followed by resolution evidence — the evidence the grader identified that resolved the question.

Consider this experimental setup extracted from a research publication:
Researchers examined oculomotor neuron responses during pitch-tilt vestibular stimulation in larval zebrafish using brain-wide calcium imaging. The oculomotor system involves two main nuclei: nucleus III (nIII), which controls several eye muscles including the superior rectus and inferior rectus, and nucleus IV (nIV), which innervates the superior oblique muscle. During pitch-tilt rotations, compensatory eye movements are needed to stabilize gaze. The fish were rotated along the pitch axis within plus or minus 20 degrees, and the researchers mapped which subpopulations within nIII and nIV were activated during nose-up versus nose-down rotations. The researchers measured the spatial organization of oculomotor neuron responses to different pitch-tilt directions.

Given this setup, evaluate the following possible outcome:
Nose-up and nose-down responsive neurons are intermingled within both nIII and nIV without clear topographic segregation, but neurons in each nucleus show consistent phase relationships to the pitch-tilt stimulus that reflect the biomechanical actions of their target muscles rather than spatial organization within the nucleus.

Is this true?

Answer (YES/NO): NO